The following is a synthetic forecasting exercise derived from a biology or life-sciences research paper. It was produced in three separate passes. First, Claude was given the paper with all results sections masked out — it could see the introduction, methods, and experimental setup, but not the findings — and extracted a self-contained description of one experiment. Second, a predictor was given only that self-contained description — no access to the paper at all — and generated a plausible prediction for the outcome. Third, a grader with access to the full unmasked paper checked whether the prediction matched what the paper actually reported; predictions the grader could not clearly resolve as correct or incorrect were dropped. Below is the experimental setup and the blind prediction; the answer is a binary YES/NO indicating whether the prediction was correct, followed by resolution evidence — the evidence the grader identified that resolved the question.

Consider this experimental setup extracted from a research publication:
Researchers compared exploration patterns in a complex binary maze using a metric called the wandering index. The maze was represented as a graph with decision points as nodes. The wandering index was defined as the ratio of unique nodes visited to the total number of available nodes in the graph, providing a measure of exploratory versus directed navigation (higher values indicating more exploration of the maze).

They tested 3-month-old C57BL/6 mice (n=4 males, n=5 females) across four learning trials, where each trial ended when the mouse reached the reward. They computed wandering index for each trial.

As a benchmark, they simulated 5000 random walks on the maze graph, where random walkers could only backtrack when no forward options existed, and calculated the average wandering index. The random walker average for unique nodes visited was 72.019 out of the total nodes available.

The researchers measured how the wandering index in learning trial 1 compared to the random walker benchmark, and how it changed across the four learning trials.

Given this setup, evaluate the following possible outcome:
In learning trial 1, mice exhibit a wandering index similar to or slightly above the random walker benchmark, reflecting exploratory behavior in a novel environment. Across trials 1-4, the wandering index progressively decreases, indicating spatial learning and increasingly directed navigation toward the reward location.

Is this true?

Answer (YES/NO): YES